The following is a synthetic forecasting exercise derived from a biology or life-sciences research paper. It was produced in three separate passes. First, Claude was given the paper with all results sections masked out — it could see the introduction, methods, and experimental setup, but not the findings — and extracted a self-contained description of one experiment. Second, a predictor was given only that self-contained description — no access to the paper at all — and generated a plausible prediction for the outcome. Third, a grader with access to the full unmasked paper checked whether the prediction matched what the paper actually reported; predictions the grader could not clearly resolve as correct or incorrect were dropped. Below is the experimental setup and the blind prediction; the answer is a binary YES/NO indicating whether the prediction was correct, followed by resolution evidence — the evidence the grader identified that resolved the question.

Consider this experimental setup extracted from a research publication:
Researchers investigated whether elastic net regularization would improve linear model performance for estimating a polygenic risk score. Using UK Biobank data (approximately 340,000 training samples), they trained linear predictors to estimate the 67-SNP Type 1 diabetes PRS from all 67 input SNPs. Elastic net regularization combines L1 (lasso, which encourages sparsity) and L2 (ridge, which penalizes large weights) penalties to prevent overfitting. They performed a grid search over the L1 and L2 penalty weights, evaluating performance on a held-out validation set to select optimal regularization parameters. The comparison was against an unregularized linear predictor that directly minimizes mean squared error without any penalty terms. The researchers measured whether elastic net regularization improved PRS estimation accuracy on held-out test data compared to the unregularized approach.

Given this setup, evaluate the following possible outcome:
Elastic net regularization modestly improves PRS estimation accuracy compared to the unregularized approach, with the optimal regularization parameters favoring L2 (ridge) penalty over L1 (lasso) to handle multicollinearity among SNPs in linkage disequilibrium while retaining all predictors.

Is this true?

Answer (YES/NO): NO